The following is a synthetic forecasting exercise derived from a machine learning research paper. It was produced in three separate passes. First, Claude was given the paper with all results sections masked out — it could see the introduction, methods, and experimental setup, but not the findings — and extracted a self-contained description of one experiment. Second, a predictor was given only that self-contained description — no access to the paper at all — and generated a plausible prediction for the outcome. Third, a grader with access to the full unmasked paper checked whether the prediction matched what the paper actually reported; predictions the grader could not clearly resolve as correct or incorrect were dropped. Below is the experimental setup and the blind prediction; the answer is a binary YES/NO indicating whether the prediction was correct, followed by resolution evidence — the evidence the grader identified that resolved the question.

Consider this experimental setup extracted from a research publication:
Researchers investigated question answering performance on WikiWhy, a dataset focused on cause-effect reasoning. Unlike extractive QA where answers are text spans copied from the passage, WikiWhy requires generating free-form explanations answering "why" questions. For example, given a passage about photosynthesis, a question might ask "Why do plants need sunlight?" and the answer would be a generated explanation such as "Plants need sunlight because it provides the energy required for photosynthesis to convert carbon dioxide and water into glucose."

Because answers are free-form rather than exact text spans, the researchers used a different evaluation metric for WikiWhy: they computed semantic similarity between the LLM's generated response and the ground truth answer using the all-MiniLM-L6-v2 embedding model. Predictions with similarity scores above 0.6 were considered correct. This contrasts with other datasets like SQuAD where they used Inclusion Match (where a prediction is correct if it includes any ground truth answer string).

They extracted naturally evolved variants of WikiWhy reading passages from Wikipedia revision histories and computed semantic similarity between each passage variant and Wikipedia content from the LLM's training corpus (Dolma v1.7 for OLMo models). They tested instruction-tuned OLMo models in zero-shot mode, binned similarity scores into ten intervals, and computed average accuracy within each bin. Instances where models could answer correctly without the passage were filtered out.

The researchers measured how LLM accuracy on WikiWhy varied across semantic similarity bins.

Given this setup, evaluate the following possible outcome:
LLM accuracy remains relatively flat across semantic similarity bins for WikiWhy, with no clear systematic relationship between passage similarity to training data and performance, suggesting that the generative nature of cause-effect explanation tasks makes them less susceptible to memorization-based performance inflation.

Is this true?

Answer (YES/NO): NO